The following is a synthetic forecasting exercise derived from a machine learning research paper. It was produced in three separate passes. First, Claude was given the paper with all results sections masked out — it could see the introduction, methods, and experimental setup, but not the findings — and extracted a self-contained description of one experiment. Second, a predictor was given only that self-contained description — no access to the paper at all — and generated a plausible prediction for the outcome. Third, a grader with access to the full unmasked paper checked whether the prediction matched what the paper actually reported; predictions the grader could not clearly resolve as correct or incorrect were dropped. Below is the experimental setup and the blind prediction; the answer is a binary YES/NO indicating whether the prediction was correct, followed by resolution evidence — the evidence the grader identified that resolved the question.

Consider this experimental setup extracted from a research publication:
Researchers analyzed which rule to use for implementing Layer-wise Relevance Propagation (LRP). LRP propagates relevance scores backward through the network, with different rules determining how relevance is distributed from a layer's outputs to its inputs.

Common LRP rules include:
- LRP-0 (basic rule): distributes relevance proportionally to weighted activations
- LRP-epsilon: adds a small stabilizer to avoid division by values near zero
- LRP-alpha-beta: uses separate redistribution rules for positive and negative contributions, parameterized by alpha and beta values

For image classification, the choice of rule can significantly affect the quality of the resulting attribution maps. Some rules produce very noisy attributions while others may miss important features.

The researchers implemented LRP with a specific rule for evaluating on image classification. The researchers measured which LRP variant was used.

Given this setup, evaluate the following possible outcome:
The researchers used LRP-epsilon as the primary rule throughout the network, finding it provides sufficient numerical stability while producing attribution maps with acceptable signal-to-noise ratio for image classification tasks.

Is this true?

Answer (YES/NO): NO